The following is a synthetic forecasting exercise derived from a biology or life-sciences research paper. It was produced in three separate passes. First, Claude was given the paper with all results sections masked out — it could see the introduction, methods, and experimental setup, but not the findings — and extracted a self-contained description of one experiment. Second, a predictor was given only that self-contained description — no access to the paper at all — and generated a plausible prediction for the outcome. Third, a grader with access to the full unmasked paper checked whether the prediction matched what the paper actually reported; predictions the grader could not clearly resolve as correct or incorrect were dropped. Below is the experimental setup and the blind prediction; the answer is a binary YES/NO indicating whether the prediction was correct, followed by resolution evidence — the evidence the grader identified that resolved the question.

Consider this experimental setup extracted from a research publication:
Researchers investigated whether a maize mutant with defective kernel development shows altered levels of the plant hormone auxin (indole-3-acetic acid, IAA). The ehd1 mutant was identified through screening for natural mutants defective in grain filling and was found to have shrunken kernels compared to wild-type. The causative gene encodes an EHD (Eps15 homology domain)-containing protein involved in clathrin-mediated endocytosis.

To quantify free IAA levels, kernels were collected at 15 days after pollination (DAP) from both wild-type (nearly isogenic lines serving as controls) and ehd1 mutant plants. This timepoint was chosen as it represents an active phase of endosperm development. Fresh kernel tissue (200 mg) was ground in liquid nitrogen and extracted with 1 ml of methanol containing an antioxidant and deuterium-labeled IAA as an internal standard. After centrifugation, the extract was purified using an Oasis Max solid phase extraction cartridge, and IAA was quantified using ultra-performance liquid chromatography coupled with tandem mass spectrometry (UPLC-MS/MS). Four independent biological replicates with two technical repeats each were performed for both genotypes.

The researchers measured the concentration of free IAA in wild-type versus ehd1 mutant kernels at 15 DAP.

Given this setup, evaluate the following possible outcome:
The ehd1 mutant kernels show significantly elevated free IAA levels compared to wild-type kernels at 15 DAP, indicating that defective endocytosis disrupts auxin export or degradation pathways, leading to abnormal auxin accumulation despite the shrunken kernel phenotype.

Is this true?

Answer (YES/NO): NO